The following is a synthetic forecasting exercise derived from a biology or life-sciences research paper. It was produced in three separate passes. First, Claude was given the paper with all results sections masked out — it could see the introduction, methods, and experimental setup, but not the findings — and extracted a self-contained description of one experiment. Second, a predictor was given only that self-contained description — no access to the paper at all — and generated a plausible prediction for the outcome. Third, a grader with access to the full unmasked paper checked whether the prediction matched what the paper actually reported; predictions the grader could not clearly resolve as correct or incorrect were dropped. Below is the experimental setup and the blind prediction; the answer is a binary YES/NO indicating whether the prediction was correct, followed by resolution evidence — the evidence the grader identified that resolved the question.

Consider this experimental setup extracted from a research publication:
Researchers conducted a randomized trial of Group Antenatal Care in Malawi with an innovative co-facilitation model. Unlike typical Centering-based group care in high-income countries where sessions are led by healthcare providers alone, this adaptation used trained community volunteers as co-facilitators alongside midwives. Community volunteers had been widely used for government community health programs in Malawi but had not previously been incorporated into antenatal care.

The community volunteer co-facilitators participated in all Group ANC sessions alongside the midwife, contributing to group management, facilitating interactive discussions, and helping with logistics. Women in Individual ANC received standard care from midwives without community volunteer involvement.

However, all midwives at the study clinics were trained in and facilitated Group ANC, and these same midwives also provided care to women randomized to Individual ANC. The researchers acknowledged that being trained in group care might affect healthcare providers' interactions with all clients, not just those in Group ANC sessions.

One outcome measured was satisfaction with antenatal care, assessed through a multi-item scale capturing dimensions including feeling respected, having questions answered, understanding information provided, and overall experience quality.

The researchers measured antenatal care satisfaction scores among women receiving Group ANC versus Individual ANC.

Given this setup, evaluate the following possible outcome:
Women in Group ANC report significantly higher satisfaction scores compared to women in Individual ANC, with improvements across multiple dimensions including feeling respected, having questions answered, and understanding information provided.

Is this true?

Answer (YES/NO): NO